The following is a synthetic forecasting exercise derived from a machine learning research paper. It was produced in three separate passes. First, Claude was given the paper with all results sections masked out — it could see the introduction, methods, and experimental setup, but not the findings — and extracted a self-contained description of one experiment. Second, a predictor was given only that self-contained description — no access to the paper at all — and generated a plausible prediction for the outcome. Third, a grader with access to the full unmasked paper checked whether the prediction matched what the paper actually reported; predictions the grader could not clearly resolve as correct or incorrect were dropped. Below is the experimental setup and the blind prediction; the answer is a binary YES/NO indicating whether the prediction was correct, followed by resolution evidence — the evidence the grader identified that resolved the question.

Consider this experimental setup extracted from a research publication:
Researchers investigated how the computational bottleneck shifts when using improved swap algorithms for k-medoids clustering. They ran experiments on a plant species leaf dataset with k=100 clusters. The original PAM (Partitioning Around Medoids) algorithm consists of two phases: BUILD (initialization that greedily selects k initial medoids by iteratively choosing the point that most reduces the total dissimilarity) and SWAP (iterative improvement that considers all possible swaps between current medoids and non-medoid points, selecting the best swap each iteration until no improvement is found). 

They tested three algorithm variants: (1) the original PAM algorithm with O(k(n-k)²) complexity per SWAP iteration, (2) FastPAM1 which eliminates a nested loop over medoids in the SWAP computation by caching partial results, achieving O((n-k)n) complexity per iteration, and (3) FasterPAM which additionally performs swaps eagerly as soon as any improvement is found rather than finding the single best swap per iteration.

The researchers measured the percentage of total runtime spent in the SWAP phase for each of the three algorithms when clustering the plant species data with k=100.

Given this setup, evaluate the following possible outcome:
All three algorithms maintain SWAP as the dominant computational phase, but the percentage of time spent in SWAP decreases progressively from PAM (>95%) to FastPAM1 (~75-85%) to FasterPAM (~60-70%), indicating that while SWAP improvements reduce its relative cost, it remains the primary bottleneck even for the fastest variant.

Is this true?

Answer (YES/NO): NO